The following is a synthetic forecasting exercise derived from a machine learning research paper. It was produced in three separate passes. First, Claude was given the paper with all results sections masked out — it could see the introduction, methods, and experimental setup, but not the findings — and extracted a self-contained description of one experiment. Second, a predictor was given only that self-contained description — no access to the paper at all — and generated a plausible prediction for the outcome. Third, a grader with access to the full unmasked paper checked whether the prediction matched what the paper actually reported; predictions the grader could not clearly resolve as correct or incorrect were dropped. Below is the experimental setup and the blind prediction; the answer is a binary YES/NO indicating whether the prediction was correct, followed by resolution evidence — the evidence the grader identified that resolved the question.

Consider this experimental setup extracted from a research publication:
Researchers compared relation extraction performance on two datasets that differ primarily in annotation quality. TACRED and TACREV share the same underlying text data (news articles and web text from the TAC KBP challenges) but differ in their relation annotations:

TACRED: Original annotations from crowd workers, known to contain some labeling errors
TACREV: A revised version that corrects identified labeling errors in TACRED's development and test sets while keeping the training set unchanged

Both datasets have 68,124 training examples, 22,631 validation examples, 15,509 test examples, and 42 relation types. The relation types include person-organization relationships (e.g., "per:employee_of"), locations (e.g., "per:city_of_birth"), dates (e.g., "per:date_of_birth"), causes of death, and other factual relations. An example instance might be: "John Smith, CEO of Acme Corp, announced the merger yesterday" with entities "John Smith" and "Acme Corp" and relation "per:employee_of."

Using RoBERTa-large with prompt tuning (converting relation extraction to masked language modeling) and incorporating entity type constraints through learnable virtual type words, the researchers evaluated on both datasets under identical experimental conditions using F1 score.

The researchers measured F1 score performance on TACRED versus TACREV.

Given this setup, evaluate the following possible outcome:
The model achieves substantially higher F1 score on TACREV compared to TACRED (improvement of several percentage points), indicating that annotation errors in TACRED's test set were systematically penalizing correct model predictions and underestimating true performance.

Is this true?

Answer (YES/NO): YES